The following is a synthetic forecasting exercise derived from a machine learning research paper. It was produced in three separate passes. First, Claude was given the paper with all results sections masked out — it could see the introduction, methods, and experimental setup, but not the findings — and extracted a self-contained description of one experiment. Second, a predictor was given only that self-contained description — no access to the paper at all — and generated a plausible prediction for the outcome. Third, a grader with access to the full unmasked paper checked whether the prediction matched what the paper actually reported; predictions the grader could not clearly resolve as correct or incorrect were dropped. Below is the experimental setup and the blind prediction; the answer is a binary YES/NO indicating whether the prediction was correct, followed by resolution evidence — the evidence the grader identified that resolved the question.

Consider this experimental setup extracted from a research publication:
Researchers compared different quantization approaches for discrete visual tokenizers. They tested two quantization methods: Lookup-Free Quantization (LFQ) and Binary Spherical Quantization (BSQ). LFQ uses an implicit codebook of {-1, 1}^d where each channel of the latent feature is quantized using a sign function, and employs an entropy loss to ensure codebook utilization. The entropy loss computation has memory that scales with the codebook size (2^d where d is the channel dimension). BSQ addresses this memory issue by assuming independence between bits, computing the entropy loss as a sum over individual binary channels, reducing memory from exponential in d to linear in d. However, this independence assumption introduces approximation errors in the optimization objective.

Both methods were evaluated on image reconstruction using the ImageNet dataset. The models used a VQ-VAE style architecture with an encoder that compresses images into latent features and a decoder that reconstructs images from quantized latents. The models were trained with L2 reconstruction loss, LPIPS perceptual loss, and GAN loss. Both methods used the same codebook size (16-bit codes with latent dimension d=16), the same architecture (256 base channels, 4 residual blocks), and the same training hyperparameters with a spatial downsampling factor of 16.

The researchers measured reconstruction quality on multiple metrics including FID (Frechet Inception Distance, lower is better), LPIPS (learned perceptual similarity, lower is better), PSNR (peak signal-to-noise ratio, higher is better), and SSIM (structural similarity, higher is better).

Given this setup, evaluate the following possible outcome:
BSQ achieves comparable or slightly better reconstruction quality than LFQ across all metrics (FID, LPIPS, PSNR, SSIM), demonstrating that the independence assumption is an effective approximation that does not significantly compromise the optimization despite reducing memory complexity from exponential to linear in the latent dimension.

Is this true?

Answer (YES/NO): NO